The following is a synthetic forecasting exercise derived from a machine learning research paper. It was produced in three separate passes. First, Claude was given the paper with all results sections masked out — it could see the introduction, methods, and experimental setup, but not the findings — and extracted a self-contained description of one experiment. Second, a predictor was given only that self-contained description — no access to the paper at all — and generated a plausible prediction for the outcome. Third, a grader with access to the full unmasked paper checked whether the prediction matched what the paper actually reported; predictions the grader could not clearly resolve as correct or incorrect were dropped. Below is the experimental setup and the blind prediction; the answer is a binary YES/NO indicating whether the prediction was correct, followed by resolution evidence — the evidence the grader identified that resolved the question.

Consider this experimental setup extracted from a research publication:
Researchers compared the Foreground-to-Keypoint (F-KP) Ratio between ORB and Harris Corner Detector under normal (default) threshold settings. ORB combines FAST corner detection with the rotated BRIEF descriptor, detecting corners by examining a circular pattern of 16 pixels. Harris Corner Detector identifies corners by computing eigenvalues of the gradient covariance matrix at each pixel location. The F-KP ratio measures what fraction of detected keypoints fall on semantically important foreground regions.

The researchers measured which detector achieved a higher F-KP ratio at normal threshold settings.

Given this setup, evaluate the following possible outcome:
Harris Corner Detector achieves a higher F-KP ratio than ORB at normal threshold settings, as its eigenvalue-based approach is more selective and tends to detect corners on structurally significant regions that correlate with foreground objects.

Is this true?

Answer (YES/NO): NO